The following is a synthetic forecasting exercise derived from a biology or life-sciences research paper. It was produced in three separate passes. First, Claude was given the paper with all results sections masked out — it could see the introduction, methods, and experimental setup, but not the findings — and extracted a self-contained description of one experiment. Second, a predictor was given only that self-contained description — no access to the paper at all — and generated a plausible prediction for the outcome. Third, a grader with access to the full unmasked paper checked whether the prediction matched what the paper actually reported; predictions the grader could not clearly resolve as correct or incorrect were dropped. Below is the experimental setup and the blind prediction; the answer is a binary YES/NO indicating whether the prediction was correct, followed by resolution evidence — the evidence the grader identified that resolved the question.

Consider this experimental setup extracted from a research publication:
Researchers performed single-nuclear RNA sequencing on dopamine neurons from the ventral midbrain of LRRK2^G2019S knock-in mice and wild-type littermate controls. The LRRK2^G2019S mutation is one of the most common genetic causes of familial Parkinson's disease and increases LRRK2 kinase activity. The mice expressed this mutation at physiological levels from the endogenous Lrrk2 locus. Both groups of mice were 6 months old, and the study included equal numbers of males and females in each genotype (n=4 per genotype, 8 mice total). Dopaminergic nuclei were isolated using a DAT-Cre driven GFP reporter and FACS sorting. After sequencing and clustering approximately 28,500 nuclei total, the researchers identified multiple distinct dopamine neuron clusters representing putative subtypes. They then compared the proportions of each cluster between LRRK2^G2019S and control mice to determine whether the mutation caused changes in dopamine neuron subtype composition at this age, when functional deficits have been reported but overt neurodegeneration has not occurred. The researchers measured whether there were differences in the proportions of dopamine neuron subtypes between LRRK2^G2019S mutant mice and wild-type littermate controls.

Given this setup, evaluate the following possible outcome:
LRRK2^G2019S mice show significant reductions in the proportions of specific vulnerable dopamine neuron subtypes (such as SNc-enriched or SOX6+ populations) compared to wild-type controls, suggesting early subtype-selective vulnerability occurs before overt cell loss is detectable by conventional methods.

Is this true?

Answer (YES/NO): NO